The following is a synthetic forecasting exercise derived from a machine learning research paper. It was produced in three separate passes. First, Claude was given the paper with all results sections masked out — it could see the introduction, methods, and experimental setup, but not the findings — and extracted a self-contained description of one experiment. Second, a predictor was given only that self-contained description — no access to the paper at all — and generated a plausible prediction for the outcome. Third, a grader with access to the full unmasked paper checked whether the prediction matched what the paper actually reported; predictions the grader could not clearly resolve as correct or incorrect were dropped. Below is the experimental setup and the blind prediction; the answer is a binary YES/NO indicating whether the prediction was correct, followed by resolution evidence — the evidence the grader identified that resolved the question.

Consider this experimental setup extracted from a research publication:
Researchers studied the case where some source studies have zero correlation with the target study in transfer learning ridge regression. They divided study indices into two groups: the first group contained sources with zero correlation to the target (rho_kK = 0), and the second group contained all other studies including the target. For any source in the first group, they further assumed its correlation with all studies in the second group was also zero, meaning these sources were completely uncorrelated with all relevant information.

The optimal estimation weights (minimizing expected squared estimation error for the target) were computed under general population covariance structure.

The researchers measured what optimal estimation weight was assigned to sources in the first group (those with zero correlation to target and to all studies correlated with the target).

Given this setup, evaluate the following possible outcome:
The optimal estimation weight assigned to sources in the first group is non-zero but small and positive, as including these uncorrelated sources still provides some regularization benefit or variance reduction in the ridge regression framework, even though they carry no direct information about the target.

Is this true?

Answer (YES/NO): NO